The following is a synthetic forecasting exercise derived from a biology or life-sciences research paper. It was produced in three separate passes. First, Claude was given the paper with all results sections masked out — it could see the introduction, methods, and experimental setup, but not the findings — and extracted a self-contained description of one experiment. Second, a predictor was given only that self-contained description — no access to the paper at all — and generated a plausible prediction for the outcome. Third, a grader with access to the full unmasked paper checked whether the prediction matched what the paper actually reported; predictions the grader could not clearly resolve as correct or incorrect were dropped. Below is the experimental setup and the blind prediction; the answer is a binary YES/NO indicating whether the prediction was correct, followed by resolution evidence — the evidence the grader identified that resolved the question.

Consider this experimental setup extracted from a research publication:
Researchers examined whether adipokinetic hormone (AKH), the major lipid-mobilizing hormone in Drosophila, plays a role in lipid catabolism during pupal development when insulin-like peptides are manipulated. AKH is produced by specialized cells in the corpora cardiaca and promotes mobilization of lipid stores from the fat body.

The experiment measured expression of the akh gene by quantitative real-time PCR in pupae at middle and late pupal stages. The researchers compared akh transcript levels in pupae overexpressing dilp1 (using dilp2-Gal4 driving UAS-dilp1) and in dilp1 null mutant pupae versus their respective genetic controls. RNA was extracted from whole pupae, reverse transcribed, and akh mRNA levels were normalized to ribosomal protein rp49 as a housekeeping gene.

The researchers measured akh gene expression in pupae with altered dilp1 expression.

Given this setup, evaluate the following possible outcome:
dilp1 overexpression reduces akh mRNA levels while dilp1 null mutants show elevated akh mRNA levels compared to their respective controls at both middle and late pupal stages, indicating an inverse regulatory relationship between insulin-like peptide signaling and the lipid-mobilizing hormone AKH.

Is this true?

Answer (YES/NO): NO